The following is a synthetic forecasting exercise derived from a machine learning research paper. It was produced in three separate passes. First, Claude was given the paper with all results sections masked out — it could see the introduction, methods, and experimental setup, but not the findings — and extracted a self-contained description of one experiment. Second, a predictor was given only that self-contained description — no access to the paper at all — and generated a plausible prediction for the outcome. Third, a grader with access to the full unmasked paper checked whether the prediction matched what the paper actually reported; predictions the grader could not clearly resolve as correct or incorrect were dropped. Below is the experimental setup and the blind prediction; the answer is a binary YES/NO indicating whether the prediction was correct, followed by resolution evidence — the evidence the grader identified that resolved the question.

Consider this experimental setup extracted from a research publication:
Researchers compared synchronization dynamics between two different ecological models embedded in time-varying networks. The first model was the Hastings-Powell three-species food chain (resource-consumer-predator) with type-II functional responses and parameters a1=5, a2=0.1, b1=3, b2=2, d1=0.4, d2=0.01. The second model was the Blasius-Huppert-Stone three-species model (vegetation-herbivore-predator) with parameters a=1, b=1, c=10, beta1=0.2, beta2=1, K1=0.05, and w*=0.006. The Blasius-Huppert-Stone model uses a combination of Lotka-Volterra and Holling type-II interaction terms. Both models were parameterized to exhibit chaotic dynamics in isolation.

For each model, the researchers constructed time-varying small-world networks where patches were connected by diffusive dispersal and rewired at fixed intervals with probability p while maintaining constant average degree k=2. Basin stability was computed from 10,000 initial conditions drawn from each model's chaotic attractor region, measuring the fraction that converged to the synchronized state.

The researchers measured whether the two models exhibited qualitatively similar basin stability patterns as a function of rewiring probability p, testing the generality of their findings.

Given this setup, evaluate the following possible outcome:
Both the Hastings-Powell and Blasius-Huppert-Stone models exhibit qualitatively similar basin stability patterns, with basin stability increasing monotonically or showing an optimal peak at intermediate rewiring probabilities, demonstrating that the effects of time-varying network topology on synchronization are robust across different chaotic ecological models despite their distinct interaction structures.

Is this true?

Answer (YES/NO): YES